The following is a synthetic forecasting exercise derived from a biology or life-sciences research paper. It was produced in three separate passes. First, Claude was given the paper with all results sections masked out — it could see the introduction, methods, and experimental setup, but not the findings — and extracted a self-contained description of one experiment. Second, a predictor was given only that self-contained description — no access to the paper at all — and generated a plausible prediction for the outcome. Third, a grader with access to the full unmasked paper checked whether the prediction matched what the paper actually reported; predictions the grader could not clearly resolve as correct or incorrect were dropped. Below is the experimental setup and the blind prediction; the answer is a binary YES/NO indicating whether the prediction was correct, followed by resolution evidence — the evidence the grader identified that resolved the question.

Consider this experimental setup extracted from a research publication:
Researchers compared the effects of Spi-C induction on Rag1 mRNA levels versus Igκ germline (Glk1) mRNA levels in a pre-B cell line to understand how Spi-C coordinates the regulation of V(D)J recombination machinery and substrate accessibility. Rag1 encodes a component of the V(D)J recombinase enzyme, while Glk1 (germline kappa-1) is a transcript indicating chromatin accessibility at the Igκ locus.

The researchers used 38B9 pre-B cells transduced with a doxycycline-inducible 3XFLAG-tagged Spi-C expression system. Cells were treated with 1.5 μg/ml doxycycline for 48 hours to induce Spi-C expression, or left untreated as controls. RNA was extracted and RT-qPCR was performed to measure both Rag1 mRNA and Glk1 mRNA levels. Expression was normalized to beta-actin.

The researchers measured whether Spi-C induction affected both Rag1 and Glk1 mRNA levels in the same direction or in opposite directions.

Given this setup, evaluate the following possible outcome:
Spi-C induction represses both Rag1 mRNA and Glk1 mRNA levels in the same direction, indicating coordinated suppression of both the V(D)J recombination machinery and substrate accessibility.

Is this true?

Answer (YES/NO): YES